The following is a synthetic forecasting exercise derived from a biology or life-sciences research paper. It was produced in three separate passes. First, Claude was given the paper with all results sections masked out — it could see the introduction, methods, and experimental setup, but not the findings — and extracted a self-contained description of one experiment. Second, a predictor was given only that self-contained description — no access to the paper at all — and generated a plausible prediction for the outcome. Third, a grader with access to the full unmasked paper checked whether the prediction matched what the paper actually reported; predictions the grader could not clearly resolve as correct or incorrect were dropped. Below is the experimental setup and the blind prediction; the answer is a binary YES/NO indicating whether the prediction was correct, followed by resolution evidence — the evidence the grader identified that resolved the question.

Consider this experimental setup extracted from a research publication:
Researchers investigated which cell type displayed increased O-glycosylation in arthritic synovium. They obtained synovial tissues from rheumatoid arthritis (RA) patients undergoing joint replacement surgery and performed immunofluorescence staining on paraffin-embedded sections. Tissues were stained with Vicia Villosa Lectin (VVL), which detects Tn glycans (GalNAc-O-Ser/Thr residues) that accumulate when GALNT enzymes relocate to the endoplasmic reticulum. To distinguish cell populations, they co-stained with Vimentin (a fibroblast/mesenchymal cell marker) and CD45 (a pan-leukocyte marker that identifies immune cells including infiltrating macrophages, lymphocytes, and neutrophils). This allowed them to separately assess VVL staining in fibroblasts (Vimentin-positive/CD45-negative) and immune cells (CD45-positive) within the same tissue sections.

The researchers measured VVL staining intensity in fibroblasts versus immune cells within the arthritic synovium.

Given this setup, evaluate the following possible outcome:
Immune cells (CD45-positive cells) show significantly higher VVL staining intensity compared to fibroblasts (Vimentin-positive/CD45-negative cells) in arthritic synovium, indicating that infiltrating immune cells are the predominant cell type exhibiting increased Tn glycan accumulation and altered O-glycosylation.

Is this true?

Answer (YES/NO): NO